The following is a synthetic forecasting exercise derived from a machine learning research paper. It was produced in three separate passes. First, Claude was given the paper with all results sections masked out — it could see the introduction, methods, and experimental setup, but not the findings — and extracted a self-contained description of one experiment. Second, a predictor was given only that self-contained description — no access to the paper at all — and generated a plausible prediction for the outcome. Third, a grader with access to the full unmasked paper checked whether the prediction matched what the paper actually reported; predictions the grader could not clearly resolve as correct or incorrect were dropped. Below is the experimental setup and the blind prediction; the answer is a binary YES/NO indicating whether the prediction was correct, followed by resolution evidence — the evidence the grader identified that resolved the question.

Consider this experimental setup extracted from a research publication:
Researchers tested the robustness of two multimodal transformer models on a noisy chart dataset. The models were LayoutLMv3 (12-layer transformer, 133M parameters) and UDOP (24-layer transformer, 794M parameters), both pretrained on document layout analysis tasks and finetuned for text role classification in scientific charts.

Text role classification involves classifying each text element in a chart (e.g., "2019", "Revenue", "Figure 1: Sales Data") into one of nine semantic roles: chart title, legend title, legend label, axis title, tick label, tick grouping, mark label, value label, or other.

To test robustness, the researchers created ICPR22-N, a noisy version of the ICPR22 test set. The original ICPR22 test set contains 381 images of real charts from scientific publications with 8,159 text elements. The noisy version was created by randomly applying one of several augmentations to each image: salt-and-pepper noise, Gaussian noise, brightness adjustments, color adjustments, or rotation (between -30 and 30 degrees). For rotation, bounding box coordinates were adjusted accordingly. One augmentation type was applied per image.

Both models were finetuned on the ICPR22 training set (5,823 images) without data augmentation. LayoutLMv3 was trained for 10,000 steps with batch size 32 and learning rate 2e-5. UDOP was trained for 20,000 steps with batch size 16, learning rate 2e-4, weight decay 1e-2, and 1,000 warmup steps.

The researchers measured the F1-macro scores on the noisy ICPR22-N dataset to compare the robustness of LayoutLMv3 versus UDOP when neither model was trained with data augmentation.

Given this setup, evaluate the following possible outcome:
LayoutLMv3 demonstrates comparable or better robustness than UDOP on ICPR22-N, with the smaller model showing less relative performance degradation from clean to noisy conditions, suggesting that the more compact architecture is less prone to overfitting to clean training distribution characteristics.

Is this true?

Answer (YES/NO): NO